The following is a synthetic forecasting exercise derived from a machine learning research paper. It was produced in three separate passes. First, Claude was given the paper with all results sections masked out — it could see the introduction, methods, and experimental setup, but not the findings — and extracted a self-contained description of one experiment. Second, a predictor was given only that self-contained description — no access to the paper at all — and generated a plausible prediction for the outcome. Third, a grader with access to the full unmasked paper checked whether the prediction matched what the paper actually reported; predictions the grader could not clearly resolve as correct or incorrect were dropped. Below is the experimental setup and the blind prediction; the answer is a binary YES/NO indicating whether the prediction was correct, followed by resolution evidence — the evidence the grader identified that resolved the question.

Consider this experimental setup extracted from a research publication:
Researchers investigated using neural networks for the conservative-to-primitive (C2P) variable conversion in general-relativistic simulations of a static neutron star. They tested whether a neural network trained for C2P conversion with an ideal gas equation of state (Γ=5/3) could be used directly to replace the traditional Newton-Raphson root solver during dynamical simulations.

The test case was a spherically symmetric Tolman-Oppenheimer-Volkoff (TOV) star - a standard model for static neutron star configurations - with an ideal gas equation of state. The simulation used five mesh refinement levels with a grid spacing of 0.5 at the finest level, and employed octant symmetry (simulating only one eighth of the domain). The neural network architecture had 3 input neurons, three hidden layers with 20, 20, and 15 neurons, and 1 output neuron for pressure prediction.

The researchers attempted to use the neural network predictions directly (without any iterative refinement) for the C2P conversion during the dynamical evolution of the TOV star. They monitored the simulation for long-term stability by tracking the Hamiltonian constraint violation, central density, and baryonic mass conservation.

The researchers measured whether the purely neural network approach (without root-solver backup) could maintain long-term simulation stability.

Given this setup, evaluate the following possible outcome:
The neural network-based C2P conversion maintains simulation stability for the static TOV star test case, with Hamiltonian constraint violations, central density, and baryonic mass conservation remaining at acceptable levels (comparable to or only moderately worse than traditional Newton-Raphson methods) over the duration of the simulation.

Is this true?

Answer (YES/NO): NO